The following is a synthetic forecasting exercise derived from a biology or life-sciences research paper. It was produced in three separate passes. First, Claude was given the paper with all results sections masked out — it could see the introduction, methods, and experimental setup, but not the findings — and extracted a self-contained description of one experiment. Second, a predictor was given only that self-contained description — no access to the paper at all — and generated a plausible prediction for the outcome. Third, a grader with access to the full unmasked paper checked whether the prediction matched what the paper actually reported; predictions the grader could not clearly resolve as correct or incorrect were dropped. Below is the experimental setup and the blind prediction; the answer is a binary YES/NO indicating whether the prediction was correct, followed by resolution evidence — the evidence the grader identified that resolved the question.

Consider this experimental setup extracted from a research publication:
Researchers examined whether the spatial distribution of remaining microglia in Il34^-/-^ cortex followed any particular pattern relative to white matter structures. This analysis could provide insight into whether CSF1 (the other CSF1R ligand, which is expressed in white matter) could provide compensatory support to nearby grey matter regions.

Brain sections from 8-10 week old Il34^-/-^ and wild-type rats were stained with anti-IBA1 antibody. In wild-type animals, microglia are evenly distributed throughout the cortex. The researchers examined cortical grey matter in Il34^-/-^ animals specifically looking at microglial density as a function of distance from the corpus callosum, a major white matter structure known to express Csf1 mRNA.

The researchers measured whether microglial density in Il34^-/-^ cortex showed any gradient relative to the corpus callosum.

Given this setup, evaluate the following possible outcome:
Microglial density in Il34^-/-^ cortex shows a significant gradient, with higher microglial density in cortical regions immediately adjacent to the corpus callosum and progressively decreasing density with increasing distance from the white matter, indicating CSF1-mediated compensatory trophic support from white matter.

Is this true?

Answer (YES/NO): YES